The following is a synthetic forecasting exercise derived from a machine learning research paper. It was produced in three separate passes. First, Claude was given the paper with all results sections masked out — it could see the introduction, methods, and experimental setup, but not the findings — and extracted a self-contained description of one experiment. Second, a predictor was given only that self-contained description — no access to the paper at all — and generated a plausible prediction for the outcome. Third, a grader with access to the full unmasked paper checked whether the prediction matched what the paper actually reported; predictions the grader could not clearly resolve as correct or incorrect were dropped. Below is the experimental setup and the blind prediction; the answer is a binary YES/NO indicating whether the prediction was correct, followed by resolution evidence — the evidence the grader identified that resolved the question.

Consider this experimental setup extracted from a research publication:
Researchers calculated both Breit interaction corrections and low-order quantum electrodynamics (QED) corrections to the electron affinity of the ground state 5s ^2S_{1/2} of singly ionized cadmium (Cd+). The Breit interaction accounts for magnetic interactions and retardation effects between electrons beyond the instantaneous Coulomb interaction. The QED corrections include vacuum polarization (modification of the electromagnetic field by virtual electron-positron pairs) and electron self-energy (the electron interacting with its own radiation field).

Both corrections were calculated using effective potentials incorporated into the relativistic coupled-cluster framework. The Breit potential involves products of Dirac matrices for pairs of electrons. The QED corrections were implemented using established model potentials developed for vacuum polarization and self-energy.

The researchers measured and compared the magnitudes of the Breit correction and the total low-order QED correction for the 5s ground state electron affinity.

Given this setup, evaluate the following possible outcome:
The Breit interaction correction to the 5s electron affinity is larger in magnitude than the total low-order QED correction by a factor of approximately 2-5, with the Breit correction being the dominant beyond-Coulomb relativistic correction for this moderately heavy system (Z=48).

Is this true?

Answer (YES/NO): NO